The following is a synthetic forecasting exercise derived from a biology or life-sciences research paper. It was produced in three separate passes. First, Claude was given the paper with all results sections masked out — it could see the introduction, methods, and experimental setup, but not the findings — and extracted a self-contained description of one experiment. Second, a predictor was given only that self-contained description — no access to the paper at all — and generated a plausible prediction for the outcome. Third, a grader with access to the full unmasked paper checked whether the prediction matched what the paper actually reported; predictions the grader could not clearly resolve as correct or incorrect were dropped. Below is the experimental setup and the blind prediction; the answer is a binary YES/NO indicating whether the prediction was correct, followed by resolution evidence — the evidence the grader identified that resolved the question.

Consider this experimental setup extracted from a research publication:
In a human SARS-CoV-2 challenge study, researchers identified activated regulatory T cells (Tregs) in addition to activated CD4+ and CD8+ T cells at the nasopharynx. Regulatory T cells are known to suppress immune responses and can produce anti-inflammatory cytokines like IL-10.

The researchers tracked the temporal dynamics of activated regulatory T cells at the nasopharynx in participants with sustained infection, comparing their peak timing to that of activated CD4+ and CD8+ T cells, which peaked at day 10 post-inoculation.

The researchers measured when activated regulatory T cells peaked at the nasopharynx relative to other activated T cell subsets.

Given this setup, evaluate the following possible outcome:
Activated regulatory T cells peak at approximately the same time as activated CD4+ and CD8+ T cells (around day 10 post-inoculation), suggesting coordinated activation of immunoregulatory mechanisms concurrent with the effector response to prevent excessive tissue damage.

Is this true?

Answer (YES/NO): NO